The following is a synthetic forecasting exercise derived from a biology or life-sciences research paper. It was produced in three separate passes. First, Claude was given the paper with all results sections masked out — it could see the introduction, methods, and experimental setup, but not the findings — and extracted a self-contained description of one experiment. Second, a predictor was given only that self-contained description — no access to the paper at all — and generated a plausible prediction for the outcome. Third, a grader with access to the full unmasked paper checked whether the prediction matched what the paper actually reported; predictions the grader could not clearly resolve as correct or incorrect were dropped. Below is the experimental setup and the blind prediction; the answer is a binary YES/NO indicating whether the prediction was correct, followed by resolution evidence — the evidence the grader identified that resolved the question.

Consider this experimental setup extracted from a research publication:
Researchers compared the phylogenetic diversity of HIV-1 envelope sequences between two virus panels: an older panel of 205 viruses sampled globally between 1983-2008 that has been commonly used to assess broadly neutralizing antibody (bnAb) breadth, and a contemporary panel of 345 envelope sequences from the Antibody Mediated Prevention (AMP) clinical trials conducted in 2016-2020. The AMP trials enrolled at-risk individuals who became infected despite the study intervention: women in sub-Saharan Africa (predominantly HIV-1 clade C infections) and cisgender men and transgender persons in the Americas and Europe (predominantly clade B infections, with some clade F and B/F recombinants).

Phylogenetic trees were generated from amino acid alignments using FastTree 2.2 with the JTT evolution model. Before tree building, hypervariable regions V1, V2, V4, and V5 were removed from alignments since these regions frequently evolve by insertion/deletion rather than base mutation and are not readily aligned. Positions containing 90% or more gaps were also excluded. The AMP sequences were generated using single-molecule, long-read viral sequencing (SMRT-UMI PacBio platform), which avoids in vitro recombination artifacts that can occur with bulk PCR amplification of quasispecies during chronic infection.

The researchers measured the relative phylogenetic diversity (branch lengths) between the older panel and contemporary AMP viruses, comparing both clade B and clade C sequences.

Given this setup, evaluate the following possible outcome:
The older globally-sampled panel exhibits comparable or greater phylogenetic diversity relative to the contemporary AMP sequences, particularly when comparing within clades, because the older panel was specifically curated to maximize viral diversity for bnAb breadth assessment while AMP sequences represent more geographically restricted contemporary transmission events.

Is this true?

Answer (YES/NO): NO